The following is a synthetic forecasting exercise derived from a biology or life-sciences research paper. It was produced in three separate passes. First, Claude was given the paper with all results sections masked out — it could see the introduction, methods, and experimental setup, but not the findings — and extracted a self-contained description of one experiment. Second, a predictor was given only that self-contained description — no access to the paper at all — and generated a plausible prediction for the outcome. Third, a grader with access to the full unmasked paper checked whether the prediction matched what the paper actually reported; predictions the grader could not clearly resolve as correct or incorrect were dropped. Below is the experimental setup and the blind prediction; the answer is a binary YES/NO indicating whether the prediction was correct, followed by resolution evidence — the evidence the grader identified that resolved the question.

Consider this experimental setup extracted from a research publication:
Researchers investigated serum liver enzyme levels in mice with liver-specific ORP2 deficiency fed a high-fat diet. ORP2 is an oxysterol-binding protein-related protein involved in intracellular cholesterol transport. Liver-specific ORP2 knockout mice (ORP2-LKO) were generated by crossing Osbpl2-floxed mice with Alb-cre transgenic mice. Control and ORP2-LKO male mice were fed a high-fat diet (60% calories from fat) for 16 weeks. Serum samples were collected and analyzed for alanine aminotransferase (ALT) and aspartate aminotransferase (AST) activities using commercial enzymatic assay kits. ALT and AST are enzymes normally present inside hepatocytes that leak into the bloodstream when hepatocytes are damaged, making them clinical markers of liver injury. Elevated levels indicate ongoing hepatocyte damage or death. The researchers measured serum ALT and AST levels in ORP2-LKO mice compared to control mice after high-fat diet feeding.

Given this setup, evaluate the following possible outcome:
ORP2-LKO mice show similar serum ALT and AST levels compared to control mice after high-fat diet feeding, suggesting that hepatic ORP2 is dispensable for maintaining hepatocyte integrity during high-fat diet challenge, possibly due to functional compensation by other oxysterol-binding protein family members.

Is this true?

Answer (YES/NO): NO